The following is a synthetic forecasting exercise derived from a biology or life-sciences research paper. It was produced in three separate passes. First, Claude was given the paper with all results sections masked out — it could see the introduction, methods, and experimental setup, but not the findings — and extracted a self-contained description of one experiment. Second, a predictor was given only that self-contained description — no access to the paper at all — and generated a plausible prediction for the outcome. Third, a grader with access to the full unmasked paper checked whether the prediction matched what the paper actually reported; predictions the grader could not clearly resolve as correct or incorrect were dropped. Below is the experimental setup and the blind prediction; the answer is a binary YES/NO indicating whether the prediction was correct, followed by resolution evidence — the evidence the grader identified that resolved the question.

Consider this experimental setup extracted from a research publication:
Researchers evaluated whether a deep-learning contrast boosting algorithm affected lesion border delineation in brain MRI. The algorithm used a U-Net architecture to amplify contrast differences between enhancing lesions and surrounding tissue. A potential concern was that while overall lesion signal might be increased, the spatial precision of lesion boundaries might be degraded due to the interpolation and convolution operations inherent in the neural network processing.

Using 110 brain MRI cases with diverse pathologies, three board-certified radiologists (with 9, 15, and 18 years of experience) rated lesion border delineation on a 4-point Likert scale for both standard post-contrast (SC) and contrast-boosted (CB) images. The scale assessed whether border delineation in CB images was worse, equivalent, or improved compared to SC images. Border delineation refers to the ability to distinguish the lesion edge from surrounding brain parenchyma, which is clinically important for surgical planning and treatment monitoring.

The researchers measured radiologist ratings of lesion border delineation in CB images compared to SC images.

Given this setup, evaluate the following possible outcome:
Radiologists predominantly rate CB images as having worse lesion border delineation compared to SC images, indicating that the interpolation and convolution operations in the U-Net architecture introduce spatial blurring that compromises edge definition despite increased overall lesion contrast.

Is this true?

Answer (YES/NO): NO